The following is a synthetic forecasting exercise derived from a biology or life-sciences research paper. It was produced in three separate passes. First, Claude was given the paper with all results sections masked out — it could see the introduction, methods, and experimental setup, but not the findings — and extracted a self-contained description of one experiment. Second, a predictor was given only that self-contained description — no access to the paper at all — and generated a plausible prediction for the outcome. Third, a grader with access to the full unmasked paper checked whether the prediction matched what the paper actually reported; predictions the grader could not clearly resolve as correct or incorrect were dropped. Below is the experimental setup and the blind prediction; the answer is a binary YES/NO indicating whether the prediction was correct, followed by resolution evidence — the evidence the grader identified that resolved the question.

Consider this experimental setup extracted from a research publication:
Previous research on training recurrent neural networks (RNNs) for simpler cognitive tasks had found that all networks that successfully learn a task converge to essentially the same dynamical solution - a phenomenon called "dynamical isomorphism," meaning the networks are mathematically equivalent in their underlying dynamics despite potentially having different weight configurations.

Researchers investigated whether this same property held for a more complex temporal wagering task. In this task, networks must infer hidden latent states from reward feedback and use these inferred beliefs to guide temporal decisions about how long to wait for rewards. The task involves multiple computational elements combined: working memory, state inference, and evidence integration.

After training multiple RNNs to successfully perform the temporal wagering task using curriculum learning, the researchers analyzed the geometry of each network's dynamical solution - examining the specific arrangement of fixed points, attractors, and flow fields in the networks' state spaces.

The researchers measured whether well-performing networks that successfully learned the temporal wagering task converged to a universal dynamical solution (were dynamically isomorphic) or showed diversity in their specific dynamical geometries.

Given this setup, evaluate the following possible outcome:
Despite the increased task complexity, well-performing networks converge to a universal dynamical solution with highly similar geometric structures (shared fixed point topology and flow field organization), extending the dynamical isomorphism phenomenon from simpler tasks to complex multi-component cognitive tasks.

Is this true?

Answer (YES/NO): NO